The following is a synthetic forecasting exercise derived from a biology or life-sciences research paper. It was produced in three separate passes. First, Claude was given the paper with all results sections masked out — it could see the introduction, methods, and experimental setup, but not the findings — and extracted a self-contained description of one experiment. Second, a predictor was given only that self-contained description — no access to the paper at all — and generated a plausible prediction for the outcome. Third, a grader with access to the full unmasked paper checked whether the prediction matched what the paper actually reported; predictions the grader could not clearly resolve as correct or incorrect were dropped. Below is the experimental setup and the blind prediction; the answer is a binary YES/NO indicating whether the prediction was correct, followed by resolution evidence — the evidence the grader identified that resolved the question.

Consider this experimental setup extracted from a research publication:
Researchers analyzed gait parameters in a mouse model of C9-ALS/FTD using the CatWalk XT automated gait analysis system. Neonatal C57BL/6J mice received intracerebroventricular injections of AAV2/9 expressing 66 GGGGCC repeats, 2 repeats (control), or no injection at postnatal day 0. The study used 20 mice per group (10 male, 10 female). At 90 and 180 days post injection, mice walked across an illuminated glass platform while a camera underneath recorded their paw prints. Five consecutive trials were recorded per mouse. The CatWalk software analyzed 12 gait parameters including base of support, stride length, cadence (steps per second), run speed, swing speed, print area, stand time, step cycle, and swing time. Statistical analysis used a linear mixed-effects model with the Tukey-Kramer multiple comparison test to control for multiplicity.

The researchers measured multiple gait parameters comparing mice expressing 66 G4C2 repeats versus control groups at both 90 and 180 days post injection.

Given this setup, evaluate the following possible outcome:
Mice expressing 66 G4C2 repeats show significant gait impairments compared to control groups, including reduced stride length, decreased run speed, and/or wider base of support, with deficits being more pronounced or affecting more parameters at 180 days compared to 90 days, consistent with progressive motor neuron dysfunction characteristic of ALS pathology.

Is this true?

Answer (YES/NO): NO